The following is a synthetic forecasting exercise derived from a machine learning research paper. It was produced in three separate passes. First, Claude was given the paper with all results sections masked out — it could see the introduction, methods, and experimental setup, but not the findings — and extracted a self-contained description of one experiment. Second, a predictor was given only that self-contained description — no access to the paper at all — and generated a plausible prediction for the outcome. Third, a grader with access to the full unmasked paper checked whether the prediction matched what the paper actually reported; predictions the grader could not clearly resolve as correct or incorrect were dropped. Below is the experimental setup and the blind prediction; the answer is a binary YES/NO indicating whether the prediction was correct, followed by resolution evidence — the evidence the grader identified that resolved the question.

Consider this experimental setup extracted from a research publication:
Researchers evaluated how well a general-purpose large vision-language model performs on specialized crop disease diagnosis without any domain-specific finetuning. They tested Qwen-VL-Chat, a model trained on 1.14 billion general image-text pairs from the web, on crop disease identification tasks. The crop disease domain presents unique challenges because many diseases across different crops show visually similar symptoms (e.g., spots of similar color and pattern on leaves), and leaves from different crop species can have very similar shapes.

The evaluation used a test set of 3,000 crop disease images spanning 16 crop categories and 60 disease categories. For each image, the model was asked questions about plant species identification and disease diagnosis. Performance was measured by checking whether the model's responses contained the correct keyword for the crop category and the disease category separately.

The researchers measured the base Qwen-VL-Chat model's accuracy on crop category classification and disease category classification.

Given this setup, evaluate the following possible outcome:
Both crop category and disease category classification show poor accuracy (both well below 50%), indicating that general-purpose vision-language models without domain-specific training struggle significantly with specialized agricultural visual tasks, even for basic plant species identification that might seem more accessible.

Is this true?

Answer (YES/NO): YES